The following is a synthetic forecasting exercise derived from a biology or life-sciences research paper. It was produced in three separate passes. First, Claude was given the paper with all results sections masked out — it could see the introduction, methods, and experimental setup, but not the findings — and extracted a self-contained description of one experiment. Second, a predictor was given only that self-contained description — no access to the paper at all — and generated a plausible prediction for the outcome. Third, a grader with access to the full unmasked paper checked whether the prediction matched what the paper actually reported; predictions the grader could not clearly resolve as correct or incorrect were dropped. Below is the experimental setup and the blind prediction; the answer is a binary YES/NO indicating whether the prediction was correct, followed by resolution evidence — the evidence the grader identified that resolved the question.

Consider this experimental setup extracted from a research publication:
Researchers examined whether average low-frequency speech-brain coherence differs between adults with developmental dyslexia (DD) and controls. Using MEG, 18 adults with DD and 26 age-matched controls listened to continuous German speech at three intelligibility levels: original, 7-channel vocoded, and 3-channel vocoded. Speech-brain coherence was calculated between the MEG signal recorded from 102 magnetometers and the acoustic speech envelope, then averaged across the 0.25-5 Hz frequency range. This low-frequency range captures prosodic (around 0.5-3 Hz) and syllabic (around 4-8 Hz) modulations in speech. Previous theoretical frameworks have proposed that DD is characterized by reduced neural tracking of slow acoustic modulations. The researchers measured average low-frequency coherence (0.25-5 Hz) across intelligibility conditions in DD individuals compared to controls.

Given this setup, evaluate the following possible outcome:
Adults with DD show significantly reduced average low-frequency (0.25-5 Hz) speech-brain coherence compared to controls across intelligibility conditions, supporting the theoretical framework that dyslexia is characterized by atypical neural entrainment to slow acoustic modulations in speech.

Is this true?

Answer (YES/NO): NO